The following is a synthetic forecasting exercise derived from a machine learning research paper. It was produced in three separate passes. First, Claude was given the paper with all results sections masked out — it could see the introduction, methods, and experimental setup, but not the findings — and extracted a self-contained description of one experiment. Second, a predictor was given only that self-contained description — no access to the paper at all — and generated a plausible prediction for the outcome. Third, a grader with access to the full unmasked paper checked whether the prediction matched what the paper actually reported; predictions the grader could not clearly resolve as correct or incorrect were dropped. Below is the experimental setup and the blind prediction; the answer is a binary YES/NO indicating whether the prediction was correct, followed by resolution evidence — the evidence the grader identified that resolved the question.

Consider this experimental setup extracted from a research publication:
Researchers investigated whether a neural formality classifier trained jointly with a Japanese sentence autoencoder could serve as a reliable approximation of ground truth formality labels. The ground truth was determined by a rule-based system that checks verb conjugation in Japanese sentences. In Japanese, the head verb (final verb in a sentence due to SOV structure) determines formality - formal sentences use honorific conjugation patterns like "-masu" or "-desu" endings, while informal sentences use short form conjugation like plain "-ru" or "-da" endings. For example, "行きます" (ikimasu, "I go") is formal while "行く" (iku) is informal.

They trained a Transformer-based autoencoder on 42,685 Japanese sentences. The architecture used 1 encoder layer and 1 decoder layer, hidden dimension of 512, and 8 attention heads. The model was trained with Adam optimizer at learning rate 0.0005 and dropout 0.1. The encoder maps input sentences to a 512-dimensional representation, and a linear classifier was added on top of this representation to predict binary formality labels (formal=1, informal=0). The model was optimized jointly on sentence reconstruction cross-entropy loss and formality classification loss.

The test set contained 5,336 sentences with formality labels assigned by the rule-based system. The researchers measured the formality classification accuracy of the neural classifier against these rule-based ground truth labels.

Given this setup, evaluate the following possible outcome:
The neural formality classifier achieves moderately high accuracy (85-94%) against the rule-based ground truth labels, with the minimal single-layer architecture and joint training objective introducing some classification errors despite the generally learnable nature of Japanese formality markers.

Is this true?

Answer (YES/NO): NO